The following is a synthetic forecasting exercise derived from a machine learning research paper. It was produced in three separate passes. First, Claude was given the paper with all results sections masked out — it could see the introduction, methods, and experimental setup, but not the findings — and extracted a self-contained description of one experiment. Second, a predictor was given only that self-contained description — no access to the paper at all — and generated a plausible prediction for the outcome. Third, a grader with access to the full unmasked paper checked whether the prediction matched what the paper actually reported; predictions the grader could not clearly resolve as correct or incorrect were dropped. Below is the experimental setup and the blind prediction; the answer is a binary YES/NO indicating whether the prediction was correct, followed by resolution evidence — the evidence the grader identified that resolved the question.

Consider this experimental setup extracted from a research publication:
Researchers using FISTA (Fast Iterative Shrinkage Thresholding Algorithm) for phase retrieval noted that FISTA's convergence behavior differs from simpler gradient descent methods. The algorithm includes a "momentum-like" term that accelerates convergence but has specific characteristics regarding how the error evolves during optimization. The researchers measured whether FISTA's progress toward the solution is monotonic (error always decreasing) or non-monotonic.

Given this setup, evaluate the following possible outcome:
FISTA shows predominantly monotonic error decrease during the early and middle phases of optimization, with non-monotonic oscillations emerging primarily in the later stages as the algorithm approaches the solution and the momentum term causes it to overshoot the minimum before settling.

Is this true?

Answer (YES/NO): NO